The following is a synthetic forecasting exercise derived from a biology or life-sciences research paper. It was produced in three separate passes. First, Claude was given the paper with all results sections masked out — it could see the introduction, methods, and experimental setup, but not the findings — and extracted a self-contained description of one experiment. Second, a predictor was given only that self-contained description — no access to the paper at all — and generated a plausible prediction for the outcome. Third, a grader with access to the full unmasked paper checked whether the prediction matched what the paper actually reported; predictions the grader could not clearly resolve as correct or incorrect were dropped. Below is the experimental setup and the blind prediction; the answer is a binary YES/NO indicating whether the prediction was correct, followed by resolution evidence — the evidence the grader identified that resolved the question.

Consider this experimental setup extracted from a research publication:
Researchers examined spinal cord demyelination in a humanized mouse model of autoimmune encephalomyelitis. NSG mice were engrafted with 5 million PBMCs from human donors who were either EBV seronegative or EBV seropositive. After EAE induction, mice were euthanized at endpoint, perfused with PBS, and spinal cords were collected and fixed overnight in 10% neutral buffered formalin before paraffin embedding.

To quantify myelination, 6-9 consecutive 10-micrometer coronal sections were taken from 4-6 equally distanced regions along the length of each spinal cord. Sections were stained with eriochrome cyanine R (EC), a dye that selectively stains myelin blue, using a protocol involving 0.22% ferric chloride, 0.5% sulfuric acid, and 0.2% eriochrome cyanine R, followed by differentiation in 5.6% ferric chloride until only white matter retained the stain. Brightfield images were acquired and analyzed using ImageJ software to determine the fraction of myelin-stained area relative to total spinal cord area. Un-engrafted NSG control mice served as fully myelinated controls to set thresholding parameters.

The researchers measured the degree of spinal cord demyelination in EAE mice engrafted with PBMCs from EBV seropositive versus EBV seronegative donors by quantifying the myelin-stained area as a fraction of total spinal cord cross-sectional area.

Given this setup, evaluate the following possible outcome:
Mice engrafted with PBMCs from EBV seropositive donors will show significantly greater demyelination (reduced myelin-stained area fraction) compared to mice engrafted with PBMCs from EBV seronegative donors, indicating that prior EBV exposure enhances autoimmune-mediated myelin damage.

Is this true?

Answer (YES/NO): YES